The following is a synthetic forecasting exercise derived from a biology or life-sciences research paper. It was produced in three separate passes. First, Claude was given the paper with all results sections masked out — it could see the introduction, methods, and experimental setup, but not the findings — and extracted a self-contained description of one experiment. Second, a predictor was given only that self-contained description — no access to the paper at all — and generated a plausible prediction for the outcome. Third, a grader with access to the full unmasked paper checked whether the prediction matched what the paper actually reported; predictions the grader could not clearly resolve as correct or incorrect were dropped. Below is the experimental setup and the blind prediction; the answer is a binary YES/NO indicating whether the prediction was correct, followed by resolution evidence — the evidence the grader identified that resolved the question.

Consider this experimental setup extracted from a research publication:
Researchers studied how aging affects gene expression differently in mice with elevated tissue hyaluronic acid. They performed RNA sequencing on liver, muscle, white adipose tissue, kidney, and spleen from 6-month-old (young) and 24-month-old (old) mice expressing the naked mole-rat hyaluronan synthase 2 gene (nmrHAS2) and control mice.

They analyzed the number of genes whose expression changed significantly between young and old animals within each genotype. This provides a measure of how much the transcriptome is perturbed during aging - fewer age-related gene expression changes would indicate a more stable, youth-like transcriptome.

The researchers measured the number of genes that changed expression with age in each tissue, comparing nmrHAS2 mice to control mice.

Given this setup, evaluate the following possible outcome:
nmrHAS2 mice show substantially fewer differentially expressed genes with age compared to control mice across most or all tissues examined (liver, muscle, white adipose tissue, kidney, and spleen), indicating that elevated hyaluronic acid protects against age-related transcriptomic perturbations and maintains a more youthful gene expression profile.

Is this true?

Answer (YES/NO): YES